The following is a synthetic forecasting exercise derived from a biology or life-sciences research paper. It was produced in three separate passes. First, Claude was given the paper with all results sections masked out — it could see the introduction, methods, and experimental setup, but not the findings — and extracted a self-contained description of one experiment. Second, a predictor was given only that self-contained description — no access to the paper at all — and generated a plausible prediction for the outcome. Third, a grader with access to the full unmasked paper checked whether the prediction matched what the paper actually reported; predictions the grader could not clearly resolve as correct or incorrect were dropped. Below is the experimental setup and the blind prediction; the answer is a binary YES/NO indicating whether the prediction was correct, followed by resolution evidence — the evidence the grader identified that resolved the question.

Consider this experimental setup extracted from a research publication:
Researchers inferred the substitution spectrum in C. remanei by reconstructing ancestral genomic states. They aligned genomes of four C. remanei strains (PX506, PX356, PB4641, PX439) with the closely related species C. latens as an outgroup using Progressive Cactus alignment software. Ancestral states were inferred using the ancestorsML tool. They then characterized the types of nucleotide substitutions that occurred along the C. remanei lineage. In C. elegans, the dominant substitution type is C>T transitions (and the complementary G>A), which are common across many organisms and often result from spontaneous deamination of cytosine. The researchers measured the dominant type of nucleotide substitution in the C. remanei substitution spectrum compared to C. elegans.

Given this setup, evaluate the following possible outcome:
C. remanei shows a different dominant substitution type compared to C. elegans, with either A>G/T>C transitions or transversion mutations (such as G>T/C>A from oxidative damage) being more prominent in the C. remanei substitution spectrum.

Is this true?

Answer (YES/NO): NO